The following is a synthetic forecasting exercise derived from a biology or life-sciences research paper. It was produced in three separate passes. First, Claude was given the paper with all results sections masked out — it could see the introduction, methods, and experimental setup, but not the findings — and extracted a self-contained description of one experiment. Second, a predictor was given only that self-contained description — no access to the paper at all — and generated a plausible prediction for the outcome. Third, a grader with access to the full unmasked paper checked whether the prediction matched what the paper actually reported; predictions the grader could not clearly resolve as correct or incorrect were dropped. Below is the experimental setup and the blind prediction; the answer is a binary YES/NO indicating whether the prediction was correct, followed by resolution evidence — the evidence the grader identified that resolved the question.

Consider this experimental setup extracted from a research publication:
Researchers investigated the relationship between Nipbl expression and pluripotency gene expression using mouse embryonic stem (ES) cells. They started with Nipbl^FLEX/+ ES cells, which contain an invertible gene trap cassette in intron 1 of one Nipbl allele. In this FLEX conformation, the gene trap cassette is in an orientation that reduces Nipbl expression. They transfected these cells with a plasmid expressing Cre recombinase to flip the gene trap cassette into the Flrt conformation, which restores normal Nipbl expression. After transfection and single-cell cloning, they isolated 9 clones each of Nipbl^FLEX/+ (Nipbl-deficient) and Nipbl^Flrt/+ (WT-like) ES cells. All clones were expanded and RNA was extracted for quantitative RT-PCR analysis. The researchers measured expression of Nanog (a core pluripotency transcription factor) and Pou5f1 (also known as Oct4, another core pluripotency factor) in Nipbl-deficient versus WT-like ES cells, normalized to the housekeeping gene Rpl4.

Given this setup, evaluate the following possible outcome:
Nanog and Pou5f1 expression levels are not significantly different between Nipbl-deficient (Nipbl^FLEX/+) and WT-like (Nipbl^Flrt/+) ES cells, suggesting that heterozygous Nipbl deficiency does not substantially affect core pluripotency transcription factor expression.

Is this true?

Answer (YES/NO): YES